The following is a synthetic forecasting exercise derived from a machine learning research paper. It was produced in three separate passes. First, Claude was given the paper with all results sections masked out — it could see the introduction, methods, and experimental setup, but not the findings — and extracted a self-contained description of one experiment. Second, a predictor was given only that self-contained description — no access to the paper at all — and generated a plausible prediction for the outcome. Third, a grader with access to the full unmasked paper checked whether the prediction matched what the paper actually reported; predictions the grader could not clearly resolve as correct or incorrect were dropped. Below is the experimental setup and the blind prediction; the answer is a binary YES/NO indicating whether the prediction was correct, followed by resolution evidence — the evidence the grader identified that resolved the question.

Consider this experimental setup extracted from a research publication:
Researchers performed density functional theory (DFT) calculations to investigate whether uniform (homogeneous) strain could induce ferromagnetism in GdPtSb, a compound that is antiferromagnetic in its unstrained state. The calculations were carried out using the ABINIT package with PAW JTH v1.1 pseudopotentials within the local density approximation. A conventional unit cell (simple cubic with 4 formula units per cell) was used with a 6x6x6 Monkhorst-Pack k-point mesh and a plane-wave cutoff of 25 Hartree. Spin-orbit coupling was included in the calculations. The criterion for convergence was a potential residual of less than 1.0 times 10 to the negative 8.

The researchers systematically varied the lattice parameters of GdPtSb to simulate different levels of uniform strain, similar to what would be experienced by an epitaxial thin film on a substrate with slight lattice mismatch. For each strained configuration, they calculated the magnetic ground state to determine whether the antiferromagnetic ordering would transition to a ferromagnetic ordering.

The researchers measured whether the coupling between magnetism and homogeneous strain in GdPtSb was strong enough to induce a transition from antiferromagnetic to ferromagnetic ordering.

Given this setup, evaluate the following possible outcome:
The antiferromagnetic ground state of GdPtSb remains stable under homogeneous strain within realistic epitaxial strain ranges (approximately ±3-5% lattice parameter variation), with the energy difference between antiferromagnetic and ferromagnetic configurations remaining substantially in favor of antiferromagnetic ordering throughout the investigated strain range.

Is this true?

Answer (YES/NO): NO